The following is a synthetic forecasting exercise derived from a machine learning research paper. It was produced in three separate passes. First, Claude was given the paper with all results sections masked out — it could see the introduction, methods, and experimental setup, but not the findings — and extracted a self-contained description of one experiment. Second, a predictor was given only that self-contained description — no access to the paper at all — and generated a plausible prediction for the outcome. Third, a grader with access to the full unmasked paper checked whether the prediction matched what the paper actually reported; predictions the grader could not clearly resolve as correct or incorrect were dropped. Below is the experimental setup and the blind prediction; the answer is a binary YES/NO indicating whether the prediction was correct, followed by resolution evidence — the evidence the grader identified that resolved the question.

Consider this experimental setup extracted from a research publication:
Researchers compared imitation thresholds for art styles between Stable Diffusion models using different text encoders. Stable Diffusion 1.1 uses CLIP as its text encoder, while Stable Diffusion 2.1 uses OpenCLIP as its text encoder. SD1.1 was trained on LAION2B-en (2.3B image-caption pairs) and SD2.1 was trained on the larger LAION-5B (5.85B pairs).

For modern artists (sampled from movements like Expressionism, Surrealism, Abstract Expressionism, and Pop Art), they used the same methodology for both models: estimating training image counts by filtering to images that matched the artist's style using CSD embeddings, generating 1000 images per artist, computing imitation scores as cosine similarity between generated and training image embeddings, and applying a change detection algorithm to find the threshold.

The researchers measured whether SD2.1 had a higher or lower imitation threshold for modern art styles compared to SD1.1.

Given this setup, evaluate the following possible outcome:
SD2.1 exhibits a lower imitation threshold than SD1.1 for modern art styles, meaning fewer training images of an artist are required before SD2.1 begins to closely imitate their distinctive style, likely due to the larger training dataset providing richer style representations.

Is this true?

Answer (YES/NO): NO